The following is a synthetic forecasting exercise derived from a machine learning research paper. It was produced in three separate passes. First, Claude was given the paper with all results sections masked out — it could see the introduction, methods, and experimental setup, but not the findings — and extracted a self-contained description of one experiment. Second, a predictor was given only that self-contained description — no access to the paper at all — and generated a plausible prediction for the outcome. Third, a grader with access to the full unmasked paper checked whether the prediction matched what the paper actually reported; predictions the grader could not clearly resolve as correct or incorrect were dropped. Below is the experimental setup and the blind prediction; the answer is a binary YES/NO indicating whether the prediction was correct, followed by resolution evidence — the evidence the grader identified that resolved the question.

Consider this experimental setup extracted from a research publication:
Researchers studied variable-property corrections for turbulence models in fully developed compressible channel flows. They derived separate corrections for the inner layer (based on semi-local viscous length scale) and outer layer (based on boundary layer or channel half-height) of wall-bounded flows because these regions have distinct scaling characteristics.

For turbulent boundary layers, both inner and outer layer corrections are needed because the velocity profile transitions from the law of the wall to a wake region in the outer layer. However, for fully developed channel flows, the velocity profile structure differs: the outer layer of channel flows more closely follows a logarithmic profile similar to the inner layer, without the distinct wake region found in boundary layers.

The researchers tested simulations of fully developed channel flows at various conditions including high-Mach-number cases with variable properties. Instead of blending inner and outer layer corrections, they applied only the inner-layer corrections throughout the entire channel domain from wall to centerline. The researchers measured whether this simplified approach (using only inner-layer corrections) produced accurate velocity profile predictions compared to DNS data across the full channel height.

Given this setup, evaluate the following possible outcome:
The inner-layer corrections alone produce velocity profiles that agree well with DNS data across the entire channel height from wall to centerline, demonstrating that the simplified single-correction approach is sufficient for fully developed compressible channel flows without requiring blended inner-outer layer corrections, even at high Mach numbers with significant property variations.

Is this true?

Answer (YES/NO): NO